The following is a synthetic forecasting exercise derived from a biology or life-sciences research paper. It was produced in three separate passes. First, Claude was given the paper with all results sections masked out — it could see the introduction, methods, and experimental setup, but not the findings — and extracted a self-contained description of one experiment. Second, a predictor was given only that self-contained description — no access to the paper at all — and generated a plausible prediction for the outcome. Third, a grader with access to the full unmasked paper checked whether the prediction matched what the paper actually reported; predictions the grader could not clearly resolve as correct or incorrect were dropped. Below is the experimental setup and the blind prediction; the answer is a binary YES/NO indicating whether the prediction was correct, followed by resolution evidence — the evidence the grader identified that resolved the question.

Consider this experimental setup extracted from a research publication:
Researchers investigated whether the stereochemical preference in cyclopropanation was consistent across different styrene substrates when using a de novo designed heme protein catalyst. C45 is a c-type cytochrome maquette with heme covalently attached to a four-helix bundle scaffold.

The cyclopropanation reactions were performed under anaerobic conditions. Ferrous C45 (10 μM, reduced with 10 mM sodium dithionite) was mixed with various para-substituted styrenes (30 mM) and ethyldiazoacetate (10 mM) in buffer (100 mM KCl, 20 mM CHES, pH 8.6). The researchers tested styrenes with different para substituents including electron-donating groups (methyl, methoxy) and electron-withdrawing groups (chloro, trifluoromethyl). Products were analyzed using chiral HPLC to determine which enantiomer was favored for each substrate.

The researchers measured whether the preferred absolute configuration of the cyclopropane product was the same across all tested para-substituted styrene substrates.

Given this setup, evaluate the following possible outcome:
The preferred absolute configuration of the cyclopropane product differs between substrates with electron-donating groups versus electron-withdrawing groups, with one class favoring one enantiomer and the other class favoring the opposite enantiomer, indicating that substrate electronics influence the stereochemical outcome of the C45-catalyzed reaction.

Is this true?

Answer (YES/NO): NO